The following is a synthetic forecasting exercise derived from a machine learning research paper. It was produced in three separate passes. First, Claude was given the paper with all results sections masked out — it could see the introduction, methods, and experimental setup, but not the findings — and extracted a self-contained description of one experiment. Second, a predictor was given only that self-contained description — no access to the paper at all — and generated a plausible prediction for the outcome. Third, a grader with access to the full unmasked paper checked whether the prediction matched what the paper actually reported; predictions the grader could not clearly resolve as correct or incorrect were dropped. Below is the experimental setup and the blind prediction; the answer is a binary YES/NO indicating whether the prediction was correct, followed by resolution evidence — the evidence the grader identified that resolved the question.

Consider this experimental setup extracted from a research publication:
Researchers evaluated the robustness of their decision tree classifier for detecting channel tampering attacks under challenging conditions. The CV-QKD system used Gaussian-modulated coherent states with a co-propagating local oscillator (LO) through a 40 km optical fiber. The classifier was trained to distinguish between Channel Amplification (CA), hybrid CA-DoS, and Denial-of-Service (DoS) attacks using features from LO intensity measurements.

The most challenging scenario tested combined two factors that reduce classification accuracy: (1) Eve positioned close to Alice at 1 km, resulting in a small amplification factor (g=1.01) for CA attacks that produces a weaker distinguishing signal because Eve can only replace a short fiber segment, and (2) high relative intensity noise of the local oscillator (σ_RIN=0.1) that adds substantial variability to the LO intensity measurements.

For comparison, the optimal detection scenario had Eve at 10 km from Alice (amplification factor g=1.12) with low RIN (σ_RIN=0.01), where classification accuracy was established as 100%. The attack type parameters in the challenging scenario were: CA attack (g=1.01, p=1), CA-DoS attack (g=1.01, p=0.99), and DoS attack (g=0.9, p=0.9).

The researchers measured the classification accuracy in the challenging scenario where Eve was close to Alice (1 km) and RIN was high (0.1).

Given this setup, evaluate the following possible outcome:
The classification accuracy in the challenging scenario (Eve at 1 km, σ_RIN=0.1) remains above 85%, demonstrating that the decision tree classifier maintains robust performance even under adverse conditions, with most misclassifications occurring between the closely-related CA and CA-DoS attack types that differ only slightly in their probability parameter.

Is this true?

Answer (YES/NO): YES